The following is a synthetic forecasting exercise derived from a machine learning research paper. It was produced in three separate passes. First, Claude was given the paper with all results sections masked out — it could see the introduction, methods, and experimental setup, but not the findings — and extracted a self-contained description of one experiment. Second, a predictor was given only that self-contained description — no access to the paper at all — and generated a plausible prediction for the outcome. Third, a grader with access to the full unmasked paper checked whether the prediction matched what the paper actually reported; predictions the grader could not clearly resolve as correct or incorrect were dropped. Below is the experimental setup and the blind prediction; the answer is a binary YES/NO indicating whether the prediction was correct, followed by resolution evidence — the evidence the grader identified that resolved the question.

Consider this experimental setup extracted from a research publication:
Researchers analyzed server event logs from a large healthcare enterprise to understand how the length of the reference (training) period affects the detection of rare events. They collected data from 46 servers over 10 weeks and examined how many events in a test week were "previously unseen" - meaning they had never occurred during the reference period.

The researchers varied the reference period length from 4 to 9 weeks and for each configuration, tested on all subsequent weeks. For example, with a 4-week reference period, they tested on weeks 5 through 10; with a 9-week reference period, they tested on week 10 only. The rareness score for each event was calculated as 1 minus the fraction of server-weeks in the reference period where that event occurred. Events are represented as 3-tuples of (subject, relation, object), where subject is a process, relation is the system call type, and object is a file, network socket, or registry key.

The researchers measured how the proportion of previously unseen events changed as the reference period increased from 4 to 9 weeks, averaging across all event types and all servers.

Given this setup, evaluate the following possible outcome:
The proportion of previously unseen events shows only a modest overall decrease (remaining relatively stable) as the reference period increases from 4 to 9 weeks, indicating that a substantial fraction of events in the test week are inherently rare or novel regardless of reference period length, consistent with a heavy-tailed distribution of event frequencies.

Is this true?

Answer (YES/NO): YES